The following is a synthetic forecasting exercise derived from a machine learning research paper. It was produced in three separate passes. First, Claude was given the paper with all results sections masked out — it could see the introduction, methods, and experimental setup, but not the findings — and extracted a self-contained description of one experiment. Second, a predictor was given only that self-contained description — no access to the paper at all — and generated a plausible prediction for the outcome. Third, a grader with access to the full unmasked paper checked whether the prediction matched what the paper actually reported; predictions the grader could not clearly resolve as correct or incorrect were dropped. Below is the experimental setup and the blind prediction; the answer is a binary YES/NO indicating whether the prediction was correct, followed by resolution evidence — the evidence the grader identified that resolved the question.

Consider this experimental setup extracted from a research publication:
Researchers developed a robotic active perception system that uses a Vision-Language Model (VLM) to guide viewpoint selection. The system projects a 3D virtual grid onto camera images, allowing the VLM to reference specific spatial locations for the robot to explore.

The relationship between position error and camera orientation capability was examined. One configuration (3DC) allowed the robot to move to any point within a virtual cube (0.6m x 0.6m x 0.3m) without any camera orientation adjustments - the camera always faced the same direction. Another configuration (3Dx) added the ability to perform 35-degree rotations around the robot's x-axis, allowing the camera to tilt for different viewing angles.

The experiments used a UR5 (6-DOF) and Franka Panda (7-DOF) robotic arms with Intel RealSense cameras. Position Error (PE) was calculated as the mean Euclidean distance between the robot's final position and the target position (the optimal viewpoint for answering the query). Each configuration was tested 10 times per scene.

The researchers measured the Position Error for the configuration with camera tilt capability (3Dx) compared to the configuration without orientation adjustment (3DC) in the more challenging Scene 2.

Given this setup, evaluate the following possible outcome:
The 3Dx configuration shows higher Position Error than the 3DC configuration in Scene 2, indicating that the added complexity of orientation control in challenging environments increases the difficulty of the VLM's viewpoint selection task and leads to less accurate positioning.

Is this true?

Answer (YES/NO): NO